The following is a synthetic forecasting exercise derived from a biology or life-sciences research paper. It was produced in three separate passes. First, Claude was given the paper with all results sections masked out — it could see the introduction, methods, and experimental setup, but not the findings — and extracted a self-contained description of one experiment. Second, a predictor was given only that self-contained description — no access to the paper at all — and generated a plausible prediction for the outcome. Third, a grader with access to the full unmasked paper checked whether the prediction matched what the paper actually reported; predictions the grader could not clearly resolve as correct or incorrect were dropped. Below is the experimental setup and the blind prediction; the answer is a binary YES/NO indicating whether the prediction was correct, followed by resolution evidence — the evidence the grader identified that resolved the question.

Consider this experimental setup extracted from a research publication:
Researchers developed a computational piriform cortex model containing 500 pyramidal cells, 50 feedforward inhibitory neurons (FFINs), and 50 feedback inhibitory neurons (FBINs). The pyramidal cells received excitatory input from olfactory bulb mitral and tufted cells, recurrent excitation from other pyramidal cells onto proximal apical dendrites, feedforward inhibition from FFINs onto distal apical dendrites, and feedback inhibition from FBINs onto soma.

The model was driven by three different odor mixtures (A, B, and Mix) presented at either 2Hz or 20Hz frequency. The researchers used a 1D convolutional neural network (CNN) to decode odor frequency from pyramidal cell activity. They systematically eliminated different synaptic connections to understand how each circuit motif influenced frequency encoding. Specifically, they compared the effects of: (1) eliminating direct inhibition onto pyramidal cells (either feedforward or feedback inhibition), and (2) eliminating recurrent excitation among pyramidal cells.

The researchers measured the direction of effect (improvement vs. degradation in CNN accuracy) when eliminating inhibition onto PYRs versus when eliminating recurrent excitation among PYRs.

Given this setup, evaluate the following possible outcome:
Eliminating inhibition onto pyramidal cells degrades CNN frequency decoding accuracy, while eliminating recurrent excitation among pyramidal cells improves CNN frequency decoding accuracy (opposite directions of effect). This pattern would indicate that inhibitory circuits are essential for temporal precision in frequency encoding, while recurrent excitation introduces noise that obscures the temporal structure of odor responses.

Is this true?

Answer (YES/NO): NO